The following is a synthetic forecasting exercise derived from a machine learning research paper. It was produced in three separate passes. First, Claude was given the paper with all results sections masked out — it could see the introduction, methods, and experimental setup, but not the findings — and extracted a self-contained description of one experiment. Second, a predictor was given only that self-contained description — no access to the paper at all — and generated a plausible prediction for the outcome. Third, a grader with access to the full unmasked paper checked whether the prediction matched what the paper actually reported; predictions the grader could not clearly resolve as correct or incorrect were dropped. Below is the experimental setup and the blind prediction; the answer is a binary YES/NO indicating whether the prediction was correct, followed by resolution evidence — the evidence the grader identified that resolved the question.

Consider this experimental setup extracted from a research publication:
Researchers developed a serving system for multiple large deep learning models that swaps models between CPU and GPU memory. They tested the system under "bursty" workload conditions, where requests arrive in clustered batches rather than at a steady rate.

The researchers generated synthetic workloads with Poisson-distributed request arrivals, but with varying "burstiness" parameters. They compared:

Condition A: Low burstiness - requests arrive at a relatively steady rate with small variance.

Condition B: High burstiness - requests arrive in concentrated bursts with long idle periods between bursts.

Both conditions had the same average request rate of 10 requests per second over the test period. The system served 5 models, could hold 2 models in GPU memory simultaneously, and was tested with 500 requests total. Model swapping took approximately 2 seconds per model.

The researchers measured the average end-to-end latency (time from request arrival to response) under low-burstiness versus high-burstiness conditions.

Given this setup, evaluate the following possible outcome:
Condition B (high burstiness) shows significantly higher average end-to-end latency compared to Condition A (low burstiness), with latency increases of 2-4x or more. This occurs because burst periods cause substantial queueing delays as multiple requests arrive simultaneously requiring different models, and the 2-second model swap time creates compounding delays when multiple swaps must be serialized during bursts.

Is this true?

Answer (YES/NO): NO